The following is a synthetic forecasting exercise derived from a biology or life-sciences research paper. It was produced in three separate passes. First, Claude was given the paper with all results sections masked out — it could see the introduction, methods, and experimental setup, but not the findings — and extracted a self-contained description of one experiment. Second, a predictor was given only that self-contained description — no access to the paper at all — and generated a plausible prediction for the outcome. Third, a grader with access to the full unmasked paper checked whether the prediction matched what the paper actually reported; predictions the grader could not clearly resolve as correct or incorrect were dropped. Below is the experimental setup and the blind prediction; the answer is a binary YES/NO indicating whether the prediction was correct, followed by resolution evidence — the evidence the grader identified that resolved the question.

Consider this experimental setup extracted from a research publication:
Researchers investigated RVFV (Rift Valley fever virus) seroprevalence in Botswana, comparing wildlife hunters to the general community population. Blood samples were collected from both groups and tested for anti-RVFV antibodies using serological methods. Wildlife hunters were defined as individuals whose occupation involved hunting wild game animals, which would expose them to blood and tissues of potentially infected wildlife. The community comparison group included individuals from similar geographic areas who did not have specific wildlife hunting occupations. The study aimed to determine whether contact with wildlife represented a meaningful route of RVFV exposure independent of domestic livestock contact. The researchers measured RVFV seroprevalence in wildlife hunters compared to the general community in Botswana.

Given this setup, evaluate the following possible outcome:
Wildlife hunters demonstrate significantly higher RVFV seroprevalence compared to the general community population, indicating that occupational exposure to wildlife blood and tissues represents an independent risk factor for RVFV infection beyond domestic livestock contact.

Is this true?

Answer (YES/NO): YES